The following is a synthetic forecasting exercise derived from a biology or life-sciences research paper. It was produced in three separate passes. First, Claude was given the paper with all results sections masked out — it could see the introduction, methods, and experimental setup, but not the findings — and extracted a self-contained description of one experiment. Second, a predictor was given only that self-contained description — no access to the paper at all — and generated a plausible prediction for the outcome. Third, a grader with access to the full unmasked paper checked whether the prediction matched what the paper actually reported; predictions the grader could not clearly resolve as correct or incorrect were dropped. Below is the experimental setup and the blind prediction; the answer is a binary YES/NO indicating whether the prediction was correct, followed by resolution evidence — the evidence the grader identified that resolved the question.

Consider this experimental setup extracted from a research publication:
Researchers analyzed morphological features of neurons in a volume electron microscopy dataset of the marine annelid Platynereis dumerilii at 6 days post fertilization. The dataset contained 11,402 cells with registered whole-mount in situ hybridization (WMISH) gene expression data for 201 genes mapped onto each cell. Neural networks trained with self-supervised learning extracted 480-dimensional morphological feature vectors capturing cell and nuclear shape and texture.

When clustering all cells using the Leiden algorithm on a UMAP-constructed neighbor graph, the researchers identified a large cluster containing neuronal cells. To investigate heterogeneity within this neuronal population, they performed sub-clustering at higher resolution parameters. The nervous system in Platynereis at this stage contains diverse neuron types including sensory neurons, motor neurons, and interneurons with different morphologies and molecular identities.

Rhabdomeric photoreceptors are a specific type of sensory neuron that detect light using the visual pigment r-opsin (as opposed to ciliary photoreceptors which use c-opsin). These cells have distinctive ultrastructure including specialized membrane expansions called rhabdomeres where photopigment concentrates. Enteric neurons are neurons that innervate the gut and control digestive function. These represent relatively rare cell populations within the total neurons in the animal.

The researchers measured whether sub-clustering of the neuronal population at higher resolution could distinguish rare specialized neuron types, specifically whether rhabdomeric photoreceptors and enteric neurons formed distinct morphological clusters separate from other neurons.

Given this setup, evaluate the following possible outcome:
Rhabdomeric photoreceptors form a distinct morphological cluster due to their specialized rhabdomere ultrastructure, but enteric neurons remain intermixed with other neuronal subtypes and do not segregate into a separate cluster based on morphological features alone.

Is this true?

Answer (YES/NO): NO